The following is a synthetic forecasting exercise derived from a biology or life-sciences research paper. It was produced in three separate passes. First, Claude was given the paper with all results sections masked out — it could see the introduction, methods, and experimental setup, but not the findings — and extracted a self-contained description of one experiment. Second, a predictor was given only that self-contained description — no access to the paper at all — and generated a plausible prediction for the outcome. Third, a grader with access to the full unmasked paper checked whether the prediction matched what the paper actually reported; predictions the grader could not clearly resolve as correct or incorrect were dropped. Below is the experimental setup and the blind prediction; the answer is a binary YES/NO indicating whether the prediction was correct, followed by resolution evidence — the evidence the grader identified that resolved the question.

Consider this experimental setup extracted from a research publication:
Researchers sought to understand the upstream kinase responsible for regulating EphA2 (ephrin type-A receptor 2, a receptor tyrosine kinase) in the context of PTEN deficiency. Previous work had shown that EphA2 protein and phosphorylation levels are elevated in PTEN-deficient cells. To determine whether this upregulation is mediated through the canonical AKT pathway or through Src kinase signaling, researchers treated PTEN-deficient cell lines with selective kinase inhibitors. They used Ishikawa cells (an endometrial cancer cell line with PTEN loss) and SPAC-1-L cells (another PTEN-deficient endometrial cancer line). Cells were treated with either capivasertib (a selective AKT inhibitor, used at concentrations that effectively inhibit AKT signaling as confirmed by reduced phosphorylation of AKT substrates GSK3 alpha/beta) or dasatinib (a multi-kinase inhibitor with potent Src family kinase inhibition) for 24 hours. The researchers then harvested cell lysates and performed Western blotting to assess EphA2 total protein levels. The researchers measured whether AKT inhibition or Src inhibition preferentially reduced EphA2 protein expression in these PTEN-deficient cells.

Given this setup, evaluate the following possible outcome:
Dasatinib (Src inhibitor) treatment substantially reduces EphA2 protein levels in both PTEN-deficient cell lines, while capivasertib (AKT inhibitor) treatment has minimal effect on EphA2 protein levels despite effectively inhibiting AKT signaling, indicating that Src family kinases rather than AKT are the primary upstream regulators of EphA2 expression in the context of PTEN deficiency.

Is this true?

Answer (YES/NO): YES